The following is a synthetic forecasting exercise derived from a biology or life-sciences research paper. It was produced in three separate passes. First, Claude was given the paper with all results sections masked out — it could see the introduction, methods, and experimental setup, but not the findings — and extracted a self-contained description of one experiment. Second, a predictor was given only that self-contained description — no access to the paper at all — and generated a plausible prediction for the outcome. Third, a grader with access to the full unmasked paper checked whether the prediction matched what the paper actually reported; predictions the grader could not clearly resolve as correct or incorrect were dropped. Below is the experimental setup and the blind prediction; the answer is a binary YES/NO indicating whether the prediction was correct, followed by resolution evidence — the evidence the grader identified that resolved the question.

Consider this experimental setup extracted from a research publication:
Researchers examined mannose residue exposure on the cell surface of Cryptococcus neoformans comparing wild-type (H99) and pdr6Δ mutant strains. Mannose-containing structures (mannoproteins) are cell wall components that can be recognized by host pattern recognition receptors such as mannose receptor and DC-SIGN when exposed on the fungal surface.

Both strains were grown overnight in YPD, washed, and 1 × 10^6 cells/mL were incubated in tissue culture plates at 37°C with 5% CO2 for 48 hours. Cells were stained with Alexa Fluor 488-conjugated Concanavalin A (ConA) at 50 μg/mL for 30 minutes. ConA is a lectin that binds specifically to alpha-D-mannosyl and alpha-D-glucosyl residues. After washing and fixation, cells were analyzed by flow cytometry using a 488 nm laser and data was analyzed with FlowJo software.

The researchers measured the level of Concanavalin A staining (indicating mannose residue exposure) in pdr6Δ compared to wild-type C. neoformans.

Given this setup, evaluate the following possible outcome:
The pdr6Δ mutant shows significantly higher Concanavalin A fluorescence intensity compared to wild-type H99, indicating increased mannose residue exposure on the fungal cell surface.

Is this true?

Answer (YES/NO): YES